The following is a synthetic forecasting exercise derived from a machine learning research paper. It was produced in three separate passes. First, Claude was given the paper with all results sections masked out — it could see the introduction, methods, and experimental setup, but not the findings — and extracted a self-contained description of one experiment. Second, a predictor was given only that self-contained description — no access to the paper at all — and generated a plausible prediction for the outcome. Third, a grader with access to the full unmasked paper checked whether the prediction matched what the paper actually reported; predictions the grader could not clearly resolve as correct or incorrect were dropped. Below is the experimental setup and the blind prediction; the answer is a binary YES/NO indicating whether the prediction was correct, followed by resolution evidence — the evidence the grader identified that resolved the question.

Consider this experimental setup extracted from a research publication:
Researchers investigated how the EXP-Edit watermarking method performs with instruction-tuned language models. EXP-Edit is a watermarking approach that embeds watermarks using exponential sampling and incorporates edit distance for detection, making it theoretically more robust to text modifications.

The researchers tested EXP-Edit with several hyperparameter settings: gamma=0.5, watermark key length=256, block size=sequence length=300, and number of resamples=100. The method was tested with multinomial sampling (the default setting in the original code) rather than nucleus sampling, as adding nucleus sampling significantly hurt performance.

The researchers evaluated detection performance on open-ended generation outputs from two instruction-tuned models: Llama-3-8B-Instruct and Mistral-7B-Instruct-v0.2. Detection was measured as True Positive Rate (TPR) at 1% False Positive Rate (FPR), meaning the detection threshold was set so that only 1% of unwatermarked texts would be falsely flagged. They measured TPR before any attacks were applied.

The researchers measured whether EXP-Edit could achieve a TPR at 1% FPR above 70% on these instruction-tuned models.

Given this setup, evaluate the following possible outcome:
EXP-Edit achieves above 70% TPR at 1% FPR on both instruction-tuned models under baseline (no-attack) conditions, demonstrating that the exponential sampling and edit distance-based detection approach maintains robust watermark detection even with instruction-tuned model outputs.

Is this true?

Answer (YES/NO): NO